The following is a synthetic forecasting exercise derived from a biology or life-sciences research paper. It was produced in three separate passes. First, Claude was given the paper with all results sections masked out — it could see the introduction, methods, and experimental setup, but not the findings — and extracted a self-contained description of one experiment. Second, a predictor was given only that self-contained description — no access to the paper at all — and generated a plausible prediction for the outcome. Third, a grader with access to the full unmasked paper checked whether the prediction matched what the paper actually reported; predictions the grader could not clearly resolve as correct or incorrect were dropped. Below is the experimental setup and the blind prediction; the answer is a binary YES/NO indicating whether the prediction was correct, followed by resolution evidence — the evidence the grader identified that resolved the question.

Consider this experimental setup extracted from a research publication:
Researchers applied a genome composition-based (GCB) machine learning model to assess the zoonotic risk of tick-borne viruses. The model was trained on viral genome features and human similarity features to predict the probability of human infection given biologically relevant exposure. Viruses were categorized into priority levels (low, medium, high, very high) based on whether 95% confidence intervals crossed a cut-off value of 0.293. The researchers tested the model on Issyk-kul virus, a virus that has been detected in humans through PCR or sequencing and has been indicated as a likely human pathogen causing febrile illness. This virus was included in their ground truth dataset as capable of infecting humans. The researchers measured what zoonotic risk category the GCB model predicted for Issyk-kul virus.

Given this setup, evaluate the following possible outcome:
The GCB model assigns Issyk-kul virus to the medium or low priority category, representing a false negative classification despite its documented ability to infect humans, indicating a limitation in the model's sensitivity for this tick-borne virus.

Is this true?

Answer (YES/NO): YES